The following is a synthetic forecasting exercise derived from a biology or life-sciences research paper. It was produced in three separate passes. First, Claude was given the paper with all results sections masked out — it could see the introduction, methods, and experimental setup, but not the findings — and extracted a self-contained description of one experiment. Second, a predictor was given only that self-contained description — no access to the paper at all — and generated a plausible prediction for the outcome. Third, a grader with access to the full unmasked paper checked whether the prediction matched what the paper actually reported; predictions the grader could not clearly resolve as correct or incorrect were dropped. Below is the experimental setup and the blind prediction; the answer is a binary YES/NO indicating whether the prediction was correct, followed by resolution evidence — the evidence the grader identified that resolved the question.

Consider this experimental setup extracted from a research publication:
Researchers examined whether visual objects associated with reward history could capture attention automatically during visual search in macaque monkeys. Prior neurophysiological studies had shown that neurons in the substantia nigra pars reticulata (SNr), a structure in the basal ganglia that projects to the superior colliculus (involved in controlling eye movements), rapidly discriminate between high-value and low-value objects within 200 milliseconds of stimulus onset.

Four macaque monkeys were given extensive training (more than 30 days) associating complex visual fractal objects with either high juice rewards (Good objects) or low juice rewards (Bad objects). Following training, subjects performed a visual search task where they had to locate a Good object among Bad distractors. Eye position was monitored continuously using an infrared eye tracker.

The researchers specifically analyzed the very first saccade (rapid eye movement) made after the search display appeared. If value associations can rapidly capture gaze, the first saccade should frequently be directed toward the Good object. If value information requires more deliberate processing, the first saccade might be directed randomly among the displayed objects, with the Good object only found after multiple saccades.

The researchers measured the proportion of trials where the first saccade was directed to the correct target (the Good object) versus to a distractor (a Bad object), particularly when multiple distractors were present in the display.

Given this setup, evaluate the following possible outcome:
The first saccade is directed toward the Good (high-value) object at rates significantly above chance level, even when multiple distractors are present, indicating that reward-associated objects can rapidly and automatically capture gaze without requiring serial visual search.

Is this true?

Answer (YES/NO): YES